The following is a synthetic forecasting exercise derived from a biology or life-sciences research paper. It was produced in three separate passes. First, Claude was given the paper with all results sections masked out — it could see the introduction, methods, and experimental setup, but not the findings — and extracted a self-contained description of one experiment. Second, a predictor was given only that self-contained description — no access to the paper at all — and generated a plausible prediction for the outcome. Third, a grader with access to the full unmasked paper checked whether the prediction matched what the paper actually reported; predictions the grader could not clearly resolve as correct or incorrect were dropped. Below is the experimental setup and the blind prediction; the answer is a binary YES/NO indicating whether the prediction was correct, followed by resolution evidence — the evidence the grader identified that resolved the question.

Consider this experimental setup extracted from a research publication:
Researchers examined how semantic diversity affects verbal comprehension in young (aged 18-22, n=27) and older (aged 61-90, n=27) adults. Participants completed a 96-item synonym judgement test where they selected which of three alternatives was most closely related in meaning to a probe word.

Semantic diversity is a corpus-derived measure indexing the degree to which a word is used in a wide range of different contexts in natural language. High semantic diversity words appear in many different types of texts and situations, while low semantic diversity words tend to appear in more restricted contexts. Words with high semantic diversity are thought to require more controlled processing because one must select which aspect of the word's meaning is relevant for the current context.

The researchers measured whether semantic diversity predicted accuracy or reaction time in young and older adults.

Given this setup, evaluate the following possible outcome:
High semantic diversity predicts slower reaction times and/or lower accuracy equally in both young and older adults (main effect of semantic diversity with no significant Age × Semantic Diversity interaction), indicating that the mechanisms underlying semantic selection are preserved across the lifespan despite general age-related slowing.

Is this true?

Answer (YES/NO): NO